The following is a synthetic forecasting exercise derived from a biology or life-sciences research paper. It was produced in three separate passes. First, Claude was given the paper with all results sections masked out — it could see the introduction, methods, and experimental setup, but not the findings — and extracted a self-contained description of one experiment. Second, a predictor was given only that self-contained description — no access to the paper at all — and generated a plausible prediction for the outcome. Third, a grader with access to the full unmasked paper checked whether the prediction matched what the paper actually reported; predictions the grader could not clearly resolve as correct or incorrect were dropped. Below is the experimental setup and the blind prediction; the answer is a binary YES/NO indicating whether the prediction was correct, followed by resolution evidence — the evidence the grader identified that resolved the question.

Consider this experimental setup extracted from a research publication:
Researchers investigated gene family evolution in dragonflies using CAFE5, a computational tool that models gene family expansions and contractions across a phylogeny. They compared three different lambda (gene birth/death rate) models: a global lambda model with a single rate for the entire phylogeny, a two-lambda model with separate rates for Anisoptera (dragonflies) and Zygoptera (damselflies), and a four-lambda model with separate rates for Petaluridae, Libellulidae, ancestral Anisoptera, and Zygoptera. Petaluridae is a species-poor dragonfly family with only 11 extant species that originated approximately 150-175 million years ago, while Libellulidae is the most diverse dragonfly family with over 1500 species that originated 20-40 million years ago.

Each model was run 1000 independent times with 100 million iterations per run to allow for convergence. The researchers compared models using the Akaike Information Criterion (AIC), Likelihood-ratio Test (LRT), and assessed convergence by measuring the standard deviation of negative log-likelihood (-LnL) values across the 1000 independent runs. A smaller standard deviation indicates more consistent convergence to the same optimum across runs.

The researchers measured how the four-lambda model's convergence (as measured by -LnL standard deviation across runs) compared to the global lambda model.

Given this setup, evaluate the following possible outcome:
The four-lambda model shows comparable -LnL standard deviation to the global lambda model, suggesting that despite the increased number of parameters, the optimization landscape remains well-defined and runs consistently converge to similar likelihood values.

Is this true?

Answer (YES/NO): NO